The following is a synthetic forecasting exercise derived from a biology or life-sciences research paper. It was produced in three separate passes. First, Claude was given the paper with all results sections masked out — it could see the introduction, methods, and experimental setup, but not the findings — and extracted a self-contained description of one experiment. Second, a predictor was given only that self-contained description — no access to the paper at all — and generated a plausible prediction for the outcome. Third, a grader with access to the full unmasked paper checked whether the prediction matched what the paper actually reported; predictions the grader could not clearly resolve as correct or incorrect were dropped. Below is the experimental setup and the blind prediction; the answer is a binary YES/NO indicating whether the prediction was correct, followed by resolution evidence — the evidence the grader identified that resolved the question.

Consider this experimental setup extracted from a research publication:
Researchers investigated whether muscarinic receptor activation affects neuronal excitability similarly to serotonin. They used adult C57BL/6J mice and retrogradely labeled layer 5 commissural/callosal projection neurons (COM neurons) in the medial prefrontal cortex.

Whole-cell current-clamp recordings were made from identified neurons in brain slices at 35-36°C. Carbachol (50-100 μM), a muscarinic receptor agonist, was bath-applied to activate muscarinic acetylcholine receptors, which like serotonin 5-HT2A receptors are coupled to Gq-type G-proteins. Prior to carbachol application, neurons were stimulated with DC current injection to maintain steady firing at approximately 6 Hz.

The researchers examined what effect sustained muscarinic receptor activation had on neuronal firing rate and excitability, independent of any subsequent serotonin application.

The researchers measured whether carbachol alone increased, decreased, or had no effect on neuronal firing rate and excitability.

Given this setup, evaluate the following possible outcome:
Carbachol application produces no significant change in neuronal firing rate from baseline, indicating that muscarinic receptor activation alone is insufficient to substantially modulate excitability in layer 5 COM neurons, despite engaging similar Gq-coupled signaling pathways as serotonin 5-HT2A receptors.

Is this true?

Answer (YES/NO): NO